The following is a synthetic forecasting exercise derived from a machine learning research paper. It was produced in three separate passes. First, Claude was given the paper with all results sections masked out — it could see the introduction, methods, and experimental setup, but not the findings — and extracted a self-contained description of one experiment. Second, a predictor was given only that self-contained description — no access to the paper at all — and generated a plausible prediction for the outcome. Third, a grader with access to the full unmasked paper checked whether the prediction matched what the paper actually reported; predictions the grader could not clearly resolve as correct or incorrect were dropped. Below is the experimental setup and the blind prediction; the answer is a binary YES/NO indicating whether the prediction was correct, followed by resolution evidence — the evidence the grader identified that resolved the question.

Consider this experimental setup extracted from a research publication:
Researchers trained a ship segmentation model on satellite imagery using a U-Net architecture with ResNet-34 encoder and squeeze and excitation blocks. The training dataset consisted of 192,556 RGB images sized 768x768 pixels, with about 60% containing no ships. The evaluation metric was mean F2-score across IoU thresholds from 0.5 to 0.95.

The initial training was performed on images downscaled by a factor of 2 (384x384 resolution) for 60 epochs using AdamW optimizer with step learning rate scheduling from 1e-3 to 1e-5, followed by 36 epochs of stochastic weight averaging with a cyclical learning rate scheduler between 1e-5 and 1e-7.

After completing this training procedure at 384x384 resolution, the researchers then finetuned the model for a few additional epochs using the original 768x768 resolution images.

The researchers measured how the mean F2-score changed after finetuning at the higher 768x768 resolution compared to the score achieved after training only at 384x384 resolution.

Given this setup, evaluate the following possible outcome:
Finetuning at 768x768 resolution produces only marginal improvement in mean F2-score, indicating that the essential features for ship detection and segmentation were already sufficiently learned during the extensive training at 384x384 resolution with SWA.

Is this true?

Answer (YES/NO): YES